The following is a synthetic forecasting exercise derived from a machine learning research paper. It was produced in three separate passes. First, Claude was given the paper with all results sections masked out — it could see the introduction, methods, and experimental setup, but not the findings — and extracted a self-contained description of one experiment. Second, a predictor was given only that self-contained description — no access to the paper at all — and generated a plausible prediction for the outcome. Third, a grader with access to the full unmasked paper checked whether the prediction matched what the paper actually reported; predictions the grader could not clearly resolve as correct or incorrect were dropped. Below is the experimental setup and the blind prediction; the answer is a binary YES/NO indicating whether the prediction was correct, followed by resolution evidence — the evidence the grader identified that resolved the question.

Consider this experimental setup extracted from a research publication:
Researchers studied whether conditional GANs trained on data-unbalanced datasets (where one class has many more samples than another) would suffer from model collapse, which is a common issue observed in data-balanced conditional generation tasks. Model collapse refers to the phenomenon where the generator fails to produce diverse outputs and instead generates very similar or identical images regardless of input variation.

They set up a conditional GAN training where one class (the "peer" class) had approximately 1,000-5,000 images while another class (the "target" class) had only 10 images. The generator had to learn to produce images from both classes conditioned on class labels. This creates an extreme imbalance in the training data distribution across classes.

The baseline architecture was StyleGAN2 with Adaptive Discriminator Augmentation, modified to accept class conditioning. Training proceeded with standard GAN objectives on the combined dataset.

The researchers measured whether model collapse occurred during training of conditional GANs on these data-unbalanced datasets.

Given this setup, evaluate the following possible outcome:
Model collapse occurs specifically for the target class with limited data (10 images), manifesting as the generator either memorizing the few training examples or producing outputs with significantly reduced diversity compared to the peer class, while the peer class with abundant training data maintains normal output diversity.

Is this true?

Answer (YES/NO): NO